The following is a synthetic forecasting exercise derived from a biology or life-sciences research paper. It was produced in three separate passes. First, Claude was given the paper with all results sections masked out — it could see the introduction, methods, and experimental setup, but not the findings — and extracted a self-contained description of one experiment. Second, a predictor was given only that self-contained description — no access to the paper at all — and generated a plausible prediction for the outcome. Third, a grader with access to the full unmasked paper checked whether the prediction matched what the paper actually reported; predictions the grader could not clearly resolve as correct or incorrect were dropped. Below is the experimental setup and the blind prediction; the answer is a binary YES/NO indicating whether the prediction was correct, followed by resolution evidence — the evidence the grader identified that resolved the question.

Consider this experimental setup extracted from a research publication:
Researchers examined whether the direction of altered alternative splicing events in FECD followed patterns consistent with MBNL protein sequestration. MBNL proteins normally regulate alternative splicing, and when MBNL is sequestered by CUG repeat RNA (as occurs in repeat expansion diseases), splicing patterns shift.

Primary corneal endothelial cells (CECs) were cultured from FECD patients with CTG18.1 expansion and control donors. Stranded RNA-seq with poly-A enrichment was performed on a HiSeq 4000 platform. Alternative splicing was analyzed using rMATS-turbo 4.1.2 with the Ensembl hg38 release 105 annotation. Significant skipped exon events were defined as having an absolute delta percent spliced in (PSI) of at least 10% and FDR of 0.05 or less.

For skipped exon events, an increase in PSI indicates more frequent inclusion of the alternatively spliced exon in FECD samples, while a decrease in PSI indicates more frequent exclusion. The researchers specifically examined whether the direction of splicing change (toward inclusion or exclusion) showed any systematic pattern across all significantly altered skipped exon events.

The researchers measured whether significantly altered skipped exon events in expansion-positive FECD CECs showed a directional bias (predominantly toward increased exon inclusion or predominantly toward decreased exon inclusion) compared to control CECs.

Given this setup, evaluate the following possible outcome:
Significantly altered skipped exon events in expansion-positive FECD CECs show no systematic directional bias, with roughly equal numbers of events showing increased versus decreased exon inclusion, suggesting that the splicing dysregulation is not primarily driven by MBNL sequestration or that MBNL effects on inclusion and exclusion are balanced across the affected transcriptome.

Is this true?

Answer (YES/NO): YES